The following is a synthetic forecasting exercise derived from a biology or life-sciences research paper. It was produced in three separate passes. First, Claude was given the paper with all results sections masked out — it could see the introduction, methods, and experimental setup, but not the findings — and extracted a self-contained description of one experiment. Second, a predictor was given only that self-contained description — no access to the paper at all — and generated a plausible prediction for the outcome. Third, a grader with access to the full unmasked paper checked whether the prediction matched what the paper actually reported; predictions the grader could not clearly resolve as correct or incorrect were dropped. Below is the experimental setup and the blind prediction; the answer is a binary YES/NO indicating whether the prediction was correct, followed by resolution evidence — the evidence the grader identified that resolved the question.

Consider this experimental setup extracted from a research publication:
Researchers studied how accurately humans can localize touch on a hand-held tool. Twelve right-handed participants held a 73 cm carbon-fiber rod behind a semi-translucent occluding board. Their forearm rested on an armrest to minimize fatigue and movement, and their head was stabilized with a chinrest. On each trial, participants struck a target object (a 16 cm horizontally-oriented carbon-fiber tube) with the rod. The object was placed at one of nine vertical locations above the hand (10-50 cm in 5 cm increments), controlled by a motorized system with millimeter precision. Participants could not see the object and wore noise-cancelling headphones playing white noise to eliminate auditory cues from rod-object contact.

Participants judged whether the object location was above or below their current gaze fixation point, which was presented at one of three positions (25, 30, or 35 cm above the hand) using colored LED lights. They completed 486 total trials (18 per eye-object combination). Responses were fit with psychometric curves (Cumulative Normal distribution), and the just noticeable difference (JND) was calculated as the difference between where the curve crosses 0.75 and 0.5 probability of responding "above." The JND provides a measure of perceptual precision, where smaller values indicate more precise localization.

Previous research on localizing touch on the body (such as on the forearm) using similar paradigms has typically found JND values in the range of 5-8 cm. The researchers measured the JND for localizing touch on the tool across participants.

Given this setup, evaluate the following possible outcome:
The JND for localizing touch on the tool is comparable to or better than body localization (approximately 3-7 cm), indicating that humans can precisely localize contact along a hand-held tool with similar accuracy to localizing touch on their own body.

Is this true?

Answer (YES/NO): YES